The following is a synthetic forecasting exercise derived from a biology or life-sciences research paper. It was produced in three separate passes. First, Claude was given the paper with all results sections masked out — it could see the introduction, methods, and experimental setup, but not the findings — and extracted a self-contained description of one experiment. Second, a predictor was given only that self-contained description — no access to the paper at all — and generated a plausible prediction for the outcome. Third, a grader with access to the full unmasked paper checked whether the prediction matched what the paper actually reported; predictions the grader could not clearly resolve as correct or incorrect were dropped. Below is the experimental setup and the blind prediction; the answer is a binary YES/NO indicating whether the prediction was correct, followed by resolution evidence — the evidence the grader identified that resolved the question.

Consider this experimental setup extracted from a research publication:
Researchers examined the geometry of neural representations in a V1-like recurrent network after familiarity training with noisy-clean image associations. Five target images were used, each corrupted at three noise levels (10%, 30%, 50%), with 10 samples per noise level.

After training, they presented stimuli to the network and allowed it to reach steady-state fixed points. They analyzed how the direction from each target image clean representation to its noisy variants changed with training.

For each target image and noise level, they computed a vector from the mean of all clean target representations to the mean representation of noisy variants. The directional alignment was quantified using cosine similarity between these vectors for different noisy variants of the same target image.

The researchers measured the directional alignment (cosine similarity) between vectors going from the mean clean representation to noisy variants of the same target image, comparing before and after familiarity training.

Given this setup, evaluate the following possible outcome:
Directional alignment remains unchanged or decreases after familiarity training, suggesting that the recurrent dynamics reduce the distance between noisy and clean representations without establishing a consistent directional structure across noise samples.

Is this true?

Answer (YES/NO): NO